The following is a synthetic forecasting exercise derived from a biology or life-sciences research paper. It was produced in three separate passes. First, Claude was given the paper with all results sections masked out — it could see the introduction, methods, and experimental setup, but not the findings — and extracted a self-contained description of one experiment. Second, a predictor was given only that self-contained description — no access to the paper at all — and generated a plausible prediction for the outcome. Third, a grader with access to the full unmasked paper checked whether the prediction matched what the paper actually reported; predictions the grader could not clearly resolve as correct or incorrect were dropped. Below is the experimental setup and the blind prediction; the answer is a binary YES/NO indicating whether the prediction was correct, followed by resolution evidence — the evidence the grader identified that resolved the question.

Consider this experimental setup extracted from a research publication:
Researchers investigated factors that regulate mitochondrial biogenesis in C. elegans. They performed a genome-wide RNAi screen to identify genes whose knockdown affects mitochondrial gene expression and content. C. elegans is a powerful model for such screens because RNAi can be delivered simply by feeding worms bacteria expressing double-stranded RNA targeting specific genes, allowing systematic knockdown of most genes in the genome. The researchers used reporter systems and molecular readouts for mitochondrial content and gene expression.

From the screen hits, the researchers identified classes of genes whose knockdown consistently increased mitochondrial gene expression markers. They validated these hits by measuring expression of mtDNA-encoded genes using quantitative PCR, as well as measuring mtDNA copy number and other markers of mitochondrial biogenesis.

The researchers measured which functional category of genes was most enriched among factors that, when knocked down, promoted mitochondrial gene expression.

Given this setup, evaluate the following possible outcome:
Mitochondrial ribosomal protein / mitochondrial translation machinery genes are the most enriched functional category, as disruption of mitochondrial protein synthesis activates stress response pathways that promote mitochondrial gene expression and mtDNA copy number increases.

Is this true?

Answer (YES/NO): NO